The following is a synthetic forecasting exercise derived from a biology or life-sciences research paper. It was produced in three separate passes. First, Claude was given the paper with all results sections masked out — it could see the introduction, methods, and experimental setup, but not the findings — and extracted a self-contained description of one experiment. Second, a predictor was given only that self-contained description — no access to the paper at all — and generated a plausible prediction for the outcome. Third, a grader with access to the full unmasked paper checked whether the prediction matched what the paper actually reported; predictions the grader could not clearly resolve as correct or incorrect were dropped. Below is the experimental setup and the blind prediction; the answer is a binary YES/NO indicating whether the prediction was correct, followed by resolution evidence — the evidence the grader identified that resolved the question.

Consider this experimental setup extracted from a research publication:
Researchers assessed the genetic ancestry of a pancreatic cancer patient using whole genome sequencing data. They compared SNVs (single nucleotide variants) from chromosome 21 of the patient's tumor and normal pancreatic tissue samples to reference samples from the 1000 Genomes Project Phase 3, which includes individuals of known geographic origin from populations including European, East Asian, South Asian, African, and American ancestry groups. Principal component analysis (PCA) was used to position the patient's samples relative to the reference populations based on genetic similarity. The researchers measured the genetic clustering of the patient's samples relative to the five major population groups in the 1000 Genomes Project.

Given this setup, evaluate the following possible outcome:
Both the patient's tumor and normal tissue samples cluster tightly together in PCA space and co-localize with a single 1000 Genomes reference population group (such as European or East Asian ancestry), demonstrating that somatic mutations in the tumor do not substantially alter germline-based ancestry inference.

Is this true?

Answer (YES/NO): YES